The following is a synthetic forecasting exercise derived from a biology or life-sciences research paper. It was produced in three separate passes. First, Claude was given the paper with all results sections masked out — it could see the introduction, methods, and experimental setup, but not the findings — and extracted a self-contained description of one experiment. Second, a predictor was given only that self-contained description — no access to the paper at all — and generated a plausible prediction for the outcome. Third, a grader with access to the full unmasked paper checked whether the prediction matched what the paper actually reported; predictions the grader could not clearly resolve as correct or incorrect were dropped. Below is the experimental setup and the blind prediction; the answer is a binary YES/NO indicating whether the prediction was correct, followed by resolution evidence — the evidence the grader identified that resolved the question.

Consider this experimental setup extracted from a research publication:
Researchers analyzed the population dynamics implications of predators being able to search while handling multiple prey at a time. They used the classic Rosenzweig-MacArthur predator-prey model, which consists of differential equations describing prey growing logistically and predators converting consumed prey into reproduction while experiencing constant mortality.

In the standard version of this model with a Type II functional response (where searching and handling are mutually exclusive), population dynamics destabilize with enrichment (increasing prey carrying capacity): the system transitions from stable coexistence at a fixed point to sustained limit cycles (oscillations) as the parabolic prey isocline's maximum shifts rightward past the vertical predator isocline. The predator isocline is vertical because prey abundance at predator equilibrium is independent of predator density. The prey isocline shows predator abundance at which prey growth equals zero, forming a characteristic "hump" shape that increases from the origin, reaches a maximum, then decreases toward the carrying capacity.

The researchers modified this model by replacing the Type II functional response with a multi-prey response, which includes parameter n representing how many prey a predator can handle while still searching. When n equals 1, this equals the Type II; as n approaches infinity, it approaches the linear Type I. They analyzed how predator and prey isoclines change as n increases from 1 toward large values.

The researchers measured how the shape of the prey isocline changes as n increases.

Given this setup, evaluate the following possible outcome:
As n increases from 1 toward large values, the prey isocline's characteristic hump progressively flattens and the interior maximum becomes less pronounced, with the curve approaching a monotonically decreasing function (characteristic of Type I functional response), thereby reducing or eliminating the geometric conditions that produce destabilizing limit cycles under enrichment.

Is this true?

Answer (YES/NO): NO